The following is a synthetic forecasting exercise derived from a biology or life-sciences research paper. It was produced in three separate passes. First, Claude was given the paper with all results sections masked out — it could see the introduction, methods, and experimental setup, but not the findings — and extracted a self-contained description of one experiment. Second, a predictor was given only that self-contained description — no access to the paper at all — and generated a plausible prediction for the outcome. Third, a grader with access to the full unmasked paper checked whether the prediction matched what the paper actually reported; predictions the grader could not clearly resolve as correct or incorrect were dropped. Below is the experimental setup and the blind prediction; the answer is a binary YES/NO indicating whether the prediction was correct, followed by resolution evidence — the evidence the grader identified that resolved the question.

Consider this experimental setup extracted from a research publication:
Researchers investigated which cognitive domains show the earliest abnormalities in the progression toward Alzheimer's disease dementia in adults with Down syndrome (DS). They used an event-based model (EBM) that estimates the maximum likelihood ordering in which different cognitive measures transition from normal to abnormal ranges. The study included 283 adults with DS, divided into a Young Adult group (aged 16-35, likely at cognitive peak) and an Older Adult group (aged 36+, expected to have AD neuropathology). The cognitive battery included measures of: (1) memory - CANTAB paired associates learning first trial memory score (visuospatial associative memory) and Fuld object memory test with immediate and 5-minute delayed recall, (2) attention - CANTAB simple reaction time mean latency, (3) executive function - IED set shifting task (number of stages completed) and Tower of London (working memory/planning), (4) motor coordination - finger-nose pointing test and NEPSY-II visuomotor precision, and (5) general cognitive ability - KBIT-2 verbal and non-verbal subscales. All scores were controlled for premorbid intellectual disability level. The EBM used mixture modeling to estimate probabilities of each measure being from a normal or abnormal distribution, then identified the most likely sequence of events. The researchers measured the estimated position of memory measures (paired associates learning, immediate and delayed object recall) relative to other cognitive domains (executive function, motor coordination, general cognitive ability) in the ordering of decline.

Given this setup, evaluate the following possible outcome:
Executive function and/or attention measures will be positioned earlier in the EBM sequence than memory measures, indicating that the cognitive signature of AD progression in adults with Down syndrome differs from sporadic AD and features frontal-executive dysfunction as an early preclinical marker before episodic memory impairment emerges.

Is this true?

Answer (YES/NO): NO